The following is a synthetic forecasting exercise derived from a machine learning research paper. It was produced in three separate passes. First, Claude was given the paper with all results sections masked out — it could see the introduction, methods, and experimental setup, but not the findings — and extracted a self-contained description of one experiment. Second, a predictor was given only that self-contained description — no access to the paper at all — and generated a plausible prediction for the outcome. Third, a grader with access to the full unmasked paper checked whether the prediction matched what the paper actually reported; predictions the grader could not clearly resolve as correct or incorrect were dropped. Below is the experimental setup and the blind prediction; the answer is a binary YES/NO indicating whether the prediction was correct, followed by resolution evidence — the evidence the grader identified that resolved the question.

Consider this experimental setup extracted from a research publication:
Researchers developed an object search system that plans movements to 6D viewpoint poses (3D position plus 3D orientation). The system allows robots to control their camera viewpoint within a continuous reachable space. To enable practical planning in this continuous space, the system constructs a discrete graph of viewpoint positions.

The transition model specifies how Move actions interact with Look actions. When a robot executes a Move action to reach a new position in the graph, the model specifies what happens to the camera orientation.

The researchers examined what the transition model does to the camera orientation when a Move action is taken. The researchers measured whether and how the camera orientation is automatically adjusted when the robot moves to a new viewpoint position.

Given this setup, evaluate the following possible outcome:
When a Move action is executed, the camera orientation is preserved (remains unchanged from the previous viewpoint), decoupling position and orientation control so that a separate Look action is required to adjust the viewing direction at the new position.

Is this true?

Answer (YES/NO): NO